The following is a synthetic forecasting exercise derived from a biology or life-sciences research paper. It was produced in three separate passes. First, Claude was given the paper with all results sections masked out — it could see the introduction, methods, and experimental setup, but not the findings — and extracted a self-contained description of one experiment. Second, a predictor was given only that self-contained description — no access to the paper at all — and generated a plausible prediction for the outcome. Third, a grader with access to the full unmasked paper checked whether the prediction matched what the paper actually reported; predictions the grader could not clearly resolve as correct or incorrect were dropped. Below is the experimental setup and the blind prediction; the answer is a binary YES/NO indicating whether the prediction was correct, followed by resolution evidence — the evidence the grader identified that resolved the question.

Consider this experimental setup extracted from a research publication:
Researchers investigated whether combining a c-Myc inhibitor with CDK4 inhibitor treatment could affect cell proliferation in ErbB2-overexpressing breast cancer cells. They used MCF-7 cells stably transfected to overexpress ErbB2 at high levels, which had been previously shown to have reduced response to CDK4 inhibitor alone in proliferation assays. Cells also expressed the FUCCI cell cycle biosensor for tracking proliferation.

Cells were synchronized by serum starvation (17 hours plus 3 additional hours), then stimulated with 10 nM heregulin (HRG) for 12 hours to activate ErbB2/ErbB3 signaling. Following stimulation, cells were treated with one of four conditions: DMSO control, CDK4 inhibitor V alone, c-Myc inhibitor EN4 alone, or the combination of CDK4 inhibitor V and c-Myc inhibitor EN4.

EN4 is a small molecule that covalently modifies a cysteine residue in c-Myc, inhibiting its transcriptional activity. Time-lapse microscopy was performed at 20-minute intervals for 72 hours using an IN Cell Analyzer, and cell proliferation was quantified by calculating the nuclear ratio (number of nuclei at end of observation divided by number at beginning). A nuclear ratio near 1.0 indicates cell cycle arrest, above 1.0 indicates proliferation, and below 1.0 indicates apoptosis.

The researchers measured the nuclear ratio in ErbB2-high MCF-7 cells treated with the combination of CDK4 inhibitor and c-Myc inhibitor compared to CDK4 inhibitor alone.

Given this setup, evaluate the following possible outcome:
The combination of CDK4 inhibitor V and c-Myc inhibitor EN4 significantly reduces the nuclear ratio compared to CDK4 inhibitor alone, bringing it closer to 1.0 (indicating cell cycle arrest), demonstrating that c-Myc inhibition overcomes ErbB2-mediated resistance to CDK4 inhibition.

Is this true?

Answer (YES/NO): NO